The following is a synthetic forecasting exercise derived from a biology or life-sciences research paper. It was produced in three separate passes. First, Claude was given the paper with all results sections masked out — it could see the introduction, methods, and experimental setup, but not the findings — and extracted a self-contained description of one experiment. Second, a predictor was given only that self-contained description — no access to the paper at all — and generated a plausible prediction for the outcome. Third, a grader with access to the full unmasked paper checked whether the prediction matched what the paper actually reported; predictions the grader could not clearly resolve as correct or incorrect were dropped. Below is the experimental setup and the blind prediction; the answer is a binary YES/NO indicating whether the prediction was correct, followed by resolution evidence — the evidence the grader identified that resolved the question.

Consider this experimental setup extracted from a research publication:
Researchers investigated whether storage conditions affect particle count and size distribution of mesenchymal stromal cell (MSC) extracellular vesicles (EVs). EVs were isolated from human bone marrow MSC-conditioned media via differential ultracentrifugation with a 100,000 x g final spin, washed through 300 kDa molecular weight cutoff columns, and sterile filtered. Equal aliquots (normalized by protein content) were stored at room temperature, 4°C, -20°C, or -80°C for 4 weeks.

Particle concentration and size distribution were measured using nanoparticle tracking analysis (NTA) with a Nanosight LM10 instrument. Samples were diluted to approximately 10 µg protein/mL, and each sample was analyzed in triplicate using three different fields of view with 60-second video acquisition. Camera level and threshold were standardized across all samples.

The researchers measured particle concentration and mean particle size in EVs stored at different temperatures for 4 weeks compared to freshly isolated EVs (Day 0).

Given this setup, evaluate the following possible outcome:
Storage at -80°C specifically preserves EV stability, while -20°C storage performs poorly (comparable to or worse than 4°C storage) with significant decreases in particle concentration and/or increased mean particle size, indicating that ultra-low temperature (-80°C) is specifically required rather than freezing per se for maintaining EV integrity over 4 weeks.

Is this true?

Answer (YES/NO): NO